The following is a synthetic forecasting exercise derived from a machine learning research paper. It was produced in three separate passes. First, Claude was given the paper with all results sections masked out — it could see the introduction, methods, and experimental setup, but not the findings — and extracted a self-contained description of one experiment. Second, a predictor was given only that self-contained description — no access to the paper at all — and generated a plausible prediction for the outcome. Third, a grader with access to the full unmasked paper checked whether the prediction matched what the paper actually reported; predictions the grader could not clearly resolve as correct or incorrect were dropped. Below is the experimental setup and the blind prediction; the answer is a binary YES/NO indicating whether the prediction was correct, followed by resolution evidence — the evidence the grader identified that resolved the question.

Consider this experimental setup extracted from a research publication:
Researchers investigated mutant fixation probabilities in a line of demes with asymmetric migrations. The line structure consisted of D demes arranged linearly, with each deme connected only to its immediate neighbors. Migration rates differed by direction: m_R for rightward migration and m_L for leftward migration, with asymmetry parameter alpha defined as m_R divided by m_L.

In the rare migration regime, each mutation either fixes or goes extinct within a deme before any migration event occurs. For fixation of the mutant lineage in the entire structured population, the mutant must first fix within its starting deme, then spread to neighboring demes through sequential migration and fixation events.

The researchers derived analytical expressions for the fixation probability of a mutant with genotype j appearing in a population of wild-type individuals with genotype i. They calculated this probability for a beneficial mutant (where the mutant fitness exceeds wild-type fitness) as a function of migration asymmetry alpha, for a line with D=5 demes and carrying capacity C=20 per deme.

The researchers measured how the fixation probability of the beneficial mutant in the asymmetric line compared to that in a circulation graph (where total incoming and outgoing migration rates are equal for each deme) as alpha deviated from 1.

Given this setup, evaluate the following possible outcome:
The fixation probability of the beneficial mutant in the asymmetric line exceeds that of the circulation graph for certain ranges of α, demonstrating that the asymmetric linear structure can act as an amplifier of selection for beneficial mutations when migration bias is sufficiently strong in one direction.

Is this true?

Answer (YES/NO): NO